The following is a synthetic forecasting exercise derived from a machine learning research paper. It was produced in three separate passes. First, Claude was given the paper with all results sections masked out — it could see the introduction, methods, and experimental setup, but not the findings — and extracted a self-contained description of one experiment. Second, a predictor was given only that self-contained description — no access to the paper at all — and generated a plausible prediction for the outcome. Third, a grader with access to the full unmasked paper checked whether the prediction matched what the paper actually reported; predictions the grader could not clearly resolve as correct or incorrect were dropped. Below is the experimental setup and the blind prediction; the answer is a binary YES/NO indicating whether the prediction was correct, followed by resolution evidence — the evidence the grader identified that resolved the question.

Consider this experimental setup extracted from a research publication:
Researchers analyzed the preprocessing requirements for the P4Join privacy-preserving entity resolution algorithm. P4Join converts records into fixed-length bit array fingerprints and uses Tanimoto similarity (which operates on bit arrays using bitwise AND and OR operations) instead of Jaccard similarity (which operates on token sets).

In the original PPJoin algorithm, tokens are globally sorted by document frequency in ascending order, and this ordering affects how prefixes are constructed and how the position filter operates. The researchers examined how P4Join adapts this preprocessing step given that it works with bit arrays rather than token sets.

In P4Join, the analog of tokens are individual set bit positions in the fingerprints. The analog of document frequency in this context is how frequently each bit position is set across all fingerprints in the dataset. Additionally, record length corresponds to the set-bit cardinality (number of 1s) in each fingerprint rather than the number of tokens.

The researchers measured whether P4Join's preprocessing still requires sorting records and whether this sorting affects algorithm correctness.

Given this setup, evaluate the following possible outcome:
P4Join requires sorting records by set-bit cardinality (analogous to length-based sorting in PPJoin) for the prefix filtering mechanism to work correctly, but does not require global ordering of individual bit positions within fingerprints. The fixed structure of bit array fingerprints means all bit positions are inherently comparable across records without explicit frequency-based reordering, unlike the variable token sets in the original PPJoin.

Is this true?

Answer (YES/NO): NO